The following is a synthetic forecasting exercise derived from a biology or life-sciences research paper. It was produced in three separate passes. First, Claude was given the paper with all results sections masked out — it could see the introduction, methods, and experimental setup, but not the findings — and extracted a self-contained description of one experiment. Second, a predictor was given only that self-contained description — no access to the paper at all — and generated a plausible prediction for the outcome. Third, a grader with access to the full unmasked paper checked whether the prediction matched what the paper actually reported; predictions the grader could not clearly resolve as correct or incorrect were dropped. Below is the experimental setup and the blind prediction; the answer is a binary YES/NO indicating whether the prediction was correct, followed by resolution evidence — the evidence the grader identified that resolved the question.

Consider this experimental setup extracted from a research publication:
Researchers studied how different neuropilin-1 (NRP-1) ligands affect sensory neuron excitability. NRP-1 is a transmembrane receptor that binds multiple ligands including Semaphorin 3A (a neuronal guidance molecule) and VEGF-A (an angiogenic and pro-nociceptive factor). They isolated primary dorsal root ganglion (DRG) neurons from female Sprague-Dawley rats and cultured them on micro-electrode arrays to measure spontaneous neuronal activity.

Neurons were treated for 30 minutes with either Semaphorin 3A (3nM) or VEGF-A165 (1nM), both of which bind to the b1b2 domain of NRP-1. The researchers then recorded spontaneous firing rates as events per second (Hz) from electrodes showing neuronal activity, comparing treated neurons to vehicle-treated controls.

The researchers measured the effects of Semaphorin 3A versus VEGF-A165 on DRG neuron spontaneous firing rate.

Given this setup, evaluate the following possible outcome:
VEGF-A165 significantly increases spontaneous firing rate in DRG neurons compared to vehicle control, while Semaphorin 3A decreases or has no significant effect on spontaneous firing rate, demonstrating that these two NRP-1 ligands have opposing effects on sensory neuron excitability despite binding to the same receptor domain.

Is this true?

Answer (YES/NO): NO